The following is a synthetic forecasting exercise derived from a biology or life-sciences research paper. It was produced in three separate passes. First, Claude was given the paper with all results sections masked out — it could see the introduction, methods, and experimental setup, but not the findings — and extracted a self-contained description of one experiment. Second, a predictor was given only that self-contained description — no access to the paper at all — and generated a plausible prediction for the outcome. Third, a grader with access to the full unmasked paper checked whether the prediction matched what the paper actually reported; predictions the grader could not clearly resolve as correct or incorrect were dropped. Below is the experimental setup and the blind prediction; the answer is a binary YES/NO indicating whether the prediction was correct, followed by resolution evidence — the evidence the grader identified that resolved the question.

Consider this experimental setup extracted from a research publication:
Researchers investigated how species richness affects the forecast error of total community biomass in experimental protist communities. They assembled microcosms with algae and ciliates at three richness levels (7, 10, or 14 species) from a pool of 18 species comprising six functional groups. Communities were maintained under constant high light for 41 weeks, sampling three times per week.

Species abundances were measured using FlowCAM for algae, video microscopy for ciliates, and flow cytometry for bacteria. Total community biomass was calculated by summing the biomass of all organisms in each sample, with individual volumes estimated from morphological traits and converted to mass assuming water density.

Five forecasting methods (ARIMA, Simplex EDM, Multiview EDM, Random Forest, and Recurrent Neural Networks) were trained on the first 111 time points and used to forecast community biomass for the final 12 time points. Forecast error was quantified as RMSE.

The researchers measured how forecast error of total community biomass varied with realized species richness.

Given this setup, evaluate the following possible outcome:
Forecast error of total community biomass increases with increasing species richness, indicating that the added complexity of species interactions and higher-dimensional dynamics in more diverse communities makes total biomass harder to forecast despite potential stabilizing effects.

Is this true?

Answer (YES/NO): NO